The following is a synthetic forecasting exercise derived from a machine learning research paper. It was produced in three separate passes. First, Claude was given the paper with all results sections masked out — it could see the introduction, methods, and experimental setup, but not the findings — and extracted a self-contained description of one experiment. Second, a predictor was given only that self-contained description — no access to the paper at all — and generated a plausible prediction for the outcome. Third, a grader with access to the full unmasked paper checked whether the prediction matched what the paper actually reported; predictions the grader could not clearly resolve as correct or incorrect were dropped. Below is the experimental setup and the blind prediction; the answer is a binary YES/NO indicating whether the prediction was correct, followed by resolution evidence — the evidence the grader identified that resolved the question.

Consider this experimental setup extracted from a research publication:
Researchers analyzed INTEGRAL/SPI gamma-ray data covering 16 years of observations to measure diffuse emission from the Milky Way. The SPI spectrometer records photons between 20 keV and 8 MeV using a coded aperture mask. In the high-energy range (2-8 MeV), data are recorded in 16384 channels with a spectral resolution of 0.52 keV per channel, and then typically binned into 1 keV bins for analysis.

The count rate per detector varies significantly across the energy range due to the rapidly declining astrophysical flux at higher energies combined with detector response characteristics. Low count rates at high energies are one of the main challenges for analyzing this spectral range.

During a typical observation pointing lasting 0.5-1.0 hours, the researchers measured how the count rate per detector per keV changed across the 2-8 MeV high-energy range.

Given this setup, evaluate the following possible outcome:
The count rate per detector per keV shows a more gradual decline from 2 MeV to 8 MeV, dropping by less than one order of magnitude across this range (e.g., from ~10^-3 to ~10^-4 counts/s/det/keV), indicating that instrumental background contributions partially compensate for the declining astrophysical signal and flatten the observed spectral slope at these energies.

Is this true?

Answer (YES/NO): NO